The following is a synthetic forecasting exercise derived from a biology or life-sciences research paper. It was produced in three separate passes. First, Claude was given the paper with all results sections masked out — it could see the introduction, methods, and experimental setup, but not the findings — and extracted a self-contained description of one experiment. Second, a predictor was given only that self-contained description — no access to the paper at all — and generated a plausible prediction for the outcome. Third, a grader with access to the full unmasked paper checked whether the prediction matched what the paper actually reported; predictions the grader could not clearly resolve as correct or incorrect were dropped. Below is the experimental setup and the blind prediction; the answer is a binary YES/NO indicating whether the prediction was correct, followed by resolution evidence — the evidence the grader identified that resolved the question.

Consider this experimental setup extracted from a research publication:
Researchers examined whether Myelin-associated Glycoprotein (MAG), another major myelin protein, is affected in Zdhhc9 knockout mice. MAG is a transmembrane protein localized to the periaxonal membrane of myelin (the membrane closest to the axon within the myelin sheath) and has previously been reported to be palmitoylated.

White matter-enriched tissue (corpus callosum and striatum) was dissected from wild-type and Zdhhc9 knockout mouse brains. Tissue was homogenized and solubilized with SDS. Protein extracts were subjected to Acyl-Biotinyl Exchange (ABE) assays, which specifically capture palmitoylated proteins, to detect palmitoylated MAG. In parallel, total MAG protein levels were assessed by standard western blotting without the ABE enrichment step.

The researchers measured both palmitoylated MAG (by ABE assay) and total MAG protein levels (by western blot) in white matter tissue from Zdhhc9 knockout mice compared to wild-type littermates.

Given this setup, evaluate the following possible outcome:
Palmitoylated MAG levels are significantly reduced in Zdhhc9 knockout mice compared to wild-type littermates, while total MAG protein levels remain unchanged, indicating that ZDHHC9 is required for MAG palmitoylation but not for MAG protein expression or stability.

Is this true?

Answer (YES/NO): NO